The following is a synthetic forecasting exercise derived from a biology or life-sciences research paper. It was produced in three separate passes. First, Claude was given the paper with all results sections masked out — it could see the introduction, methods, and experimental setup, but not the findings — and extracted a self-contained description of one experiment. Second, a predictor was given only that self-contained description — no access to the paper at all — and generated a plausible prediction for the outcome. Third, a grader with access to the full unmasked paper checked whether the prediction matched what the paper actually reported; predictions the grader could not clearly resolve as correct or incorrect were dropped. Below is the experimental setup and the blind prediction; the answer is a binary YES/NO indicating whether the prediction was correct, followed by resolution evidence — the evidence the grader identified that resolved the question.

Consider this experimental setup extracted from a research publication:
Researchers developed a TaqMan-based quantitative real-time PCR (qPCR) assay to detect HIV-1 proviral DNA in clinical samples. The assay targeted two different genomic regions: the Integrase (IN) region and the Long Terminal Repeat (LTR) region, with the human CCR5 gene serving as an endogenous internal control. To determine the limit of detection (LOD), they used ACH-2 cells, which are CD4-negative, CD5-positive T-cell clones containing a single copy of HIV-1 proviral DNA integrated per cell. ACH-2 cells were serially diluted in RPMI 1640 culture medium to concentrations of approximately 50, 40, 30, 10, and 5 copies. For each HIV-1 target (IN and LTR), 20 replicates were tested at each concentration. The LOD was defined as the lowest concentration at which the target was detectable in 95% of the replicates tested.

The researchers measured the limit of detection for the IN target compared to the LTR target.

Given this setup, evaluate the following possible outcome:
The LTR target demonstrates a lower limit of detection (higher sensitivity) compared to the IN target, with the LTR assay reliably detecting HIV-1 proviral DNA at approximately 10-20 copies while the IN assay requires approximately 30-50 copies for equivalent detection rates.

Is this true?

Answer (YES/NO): NO